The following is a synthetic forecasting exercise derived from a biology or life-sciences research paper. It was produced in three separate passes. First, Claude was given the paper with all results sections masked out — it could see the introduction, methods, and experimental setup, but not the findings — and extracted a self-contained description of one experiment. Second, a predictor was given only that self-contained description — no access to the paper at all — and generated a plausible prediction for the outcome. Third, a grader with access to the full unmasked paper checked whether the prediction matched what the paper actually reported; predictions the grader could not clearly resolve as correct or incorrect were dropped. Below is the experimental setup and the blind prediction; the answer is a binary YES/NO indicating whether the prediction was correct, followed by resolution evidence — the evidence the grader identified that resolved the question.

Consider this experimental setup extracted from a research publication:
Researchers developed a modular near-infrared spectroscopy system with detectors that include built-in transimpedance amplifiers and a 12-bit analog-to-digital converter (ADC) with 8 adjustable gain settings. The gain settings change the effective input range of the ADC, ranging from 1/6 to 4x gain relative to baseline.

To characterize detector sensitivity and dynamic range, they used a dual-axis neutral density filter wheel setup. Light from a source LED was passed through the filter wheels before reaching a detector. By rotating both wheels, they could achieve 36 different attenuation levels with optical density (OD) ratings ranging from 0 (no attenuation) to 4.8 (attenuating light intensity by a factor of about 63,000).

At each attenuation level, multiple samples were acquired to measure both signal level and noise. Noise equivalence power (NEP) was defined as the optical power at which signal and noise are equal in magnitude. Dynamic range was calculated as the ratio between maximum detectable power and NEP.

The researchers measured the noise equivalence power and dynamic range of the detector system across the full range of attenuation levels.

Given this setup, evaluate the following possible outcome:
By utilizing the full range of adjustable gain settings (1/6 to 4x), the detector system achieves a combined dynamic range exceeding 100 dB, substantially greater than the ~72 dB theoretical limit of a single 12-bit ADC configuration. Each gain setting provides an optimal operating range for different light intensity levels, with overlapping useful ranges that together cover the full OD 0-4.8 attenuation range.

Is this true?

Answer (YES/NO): NO